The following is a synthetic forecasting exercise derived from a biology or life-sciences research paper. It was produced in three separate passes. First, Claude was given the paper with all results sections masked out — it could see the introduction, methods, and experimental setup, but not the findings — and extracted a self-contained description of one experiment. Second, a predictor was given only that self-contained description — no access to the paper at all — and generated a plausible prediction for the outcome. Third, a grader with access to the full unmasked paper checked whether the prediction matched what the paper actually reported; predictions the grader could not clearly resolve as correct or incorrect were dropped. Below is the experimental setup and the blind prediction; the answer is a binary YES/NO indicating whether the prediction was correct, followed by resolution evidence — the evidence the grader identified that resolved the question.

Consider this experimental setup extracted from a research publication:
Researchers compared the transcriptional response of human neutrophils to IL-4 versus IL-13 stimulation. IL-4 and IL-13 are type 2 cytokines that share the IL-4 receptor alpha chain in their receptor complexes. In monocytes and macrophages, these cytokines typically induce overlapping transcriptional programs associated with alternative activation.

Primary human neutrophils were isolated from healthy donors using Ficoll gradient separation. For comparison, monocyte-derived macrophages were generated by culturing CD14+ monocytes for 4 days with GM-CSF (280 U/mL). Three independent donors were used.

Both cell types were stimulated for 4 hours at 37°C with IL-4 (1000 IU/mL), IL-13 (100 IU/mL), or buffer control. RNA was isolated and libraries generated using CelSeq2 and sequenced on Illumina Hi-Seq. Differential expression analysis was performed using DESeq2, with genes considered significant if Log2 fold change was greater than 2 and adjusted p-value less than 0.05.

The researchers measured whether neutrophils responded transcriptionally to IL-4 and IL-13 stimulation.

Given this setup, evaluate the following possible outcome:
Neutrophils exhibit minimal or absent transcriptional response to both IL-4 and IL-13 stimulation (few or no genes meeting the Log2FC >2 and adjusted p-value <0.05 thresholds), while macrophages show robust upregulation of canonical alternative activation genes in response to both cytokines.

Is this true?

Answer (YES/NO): NO